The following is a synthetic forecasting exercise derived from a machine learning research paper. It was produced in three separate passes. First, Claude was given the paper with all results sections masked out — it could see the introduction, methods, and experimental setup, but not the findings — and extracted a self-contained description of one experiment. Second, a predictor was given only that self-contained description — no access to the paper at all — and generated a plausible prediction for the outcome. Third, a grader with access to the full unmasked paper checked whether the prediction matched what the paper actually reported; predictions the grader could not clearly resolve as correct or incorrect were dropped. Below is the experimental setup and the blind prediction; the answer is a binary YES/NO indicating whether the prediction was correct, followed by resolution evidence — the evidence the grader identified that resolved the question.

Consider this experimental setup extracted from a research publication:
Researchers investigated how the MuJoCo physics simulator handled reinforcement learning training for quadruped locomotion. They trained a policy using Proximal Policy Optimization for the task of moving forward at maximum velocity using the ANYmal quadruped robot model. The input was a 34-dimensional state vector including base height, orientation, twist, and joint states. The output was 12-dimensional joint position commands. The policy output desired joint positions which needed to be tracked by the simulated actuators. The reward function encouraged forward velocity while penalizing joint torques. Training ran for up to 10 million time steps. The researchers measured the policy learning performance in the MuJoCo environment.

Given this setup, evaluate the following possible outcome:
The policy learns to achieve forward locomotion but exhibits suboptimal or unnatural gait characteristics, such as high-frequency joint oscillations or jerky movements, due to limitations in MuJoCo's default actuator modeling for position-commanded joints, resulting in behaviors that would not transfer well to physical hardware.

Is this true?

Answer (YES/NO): NO